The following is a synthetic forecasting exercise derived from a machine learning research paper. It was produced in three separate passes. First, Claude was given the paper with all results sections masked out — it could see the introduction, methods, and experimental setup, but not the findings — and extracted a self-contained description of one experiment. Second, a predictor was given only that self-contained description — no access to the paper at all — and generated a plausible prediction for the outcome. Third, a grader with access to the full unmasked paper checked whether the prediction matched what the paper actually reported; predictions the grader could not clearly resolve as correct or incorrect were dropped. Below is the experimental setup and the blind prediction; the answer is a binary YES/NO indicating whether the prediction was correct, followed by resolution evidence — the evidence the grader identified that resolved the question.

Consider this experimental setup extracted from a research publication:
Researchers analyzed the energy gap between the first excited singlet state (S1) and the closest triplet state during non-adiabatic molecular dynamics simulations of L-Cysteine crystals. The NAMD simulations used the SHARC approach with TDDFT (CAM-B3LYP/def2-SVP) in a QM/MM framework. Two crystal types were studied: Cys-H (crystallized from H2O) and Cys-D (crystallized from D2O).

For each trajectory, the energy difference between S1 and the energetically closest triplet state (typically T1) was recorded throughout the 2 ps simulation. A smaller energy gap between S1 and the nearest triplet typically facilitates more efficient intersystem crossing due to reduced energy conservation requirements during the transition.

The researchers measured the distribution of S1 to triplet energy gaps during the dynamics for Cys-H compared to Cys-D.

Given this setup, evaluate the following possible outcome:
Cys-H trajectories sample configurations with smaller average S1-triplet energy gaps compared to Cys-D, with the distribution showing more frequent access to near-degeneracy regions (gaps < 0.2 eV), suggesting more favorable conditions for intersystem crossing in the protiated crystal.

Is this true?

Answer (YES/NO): NO